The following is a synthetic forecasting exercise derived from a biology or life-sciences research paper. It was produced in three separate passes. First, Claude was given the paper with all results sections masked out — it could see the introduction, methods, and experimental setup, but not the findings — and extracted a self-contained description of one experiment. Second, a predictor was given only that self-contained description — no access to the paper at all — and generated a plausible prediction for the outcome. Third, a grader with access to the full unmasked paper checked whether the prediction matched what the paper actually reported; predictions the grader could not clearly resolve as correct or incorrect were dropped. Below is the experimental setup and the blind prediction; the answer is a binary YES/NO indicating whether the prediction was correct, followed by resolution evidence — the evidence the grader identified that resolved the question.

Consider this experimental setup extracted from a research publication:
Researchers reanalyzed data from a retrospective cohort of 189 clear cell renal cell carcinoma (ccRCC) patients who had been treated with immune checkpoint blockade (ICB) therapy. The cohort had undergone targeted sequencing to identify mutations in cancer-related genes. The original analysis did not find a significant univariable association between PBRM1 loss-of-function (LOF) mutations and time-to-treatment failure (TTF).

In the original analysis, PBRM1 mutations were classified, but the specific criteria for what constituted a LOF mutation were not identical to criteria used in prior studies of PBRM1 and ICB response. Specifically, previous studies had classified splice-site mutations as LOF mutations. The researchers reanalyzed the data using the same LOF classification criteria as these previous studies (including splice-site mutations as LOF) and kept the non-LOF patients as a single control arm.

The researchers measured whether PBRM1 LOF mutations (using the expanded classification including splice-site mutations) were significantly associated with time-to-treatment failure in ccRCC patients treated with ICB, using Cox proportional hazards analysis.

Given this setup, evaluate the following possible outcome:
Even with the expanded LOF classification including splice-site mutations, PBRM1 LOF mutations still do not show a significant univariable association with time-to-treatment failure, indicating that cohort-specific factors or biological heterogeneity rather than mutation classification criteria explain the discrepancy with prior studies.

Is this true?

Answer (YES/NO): NO